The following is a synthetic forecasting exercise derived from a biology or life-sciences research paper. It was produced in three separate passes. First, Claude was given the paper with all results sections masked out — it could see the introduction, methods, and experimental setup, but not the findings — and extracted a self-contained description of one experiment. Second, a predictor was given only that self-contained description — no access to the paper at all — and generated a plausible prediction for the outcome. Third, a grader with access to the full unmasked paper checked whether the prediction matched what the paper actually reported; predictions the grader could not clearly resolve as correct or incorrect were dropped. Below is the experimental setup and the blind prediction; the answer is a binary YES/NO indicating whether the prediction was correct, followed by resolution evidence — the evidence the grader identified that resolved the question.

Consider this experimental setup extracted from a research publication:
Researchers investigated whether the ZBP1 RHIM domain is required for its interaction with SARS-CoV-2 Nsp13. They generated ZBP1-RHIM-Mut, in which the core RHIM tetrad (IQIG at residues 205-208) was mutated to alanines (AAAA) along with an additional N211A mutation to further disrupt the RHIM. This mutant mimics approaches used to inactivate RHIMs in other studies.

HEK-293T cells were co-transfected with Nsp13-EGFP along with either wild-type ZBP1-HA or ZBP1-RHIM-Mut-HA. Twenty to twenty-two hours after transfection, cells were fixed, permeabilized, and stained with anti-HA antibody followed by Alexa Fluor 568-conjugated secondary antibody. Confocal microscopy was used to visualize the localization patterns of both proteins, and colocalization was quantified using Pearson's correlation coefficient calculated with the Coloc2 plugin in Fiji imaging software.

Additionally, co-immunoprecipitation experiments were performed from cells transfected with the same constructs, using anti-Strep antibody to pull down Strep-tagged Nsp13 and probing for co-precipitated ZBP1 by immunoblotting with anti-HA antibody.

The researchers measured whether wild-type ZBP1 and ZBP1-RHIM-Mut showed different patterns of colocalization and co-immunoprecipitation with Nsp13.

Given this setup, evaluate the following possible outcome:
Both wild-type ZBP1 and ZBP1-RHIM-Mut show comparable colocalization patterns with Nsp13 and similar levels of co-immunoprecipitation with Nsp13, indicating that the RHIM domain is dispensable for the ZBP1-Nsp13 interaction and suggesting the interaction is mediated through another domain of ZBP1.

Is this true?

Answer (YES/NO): NO